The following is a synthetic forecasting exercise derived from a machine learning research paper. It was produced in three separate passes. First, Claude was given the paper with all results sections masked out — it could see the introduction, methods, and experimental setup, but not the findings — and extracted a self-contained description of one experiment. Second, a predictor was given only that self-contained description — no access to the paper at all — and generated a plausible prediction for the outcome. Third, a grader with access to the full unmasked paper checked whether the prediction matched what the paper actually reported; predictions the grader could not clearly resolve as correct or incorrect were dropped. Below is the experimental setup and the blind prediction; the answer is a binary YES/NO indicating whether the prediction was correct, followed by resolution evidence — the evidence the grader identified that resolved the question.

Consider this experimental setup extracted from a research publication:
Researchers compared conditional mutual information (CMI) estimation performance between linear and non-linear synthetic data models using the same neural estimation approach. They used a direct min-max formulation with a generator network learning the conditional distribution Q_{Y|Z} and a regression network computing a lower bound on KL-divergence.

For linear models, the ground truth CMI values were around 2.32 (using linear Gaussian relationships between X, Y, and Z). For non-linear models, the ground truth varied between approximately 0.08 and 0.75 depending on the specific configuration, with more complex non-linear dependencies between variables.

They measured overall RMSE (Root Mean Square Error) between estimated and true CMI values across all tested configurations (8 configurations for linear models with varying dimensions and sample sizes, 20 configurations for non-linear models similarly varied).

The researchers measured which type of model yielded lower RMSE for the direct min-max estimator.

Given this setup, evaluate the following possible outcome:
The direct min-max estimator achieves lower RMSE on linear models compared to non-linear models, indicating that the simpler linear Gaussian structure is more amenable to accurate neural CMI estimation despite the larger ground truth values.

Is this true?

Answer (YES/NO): YES